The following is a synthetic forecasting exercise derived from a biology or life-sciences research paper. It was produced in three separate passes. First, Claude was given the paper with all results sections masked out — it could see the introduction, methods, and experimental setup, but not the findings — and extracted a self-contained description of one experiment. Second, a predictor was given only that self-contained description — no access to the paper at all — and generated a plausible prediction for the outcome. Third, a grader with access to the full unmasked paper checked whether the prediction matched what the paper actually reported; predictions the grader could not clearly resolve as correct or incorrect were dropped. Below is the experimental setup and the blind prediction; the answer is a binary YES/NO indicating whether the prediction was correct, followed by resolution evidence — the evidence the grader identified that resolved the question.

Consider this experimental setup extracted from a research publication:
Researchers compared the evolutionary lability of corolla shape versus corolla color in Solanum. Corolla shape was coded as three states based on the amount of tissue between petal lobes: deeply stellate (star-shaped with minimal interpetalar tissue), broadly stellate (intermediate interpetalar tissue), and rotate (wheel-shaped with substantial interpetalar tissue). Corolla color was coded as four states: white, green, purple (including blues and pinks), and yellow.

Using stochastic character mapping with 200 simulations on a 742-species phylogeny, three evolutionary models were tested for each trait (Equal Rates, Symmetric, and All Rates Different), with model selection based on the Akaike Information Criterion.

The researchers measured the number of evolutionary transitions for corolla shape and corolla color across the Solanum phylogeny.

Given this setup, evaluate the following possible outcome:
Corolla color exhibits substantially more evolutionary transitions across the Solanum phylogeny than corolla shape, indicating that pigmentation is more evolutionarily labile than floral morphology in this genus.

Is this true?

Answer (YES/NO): NO